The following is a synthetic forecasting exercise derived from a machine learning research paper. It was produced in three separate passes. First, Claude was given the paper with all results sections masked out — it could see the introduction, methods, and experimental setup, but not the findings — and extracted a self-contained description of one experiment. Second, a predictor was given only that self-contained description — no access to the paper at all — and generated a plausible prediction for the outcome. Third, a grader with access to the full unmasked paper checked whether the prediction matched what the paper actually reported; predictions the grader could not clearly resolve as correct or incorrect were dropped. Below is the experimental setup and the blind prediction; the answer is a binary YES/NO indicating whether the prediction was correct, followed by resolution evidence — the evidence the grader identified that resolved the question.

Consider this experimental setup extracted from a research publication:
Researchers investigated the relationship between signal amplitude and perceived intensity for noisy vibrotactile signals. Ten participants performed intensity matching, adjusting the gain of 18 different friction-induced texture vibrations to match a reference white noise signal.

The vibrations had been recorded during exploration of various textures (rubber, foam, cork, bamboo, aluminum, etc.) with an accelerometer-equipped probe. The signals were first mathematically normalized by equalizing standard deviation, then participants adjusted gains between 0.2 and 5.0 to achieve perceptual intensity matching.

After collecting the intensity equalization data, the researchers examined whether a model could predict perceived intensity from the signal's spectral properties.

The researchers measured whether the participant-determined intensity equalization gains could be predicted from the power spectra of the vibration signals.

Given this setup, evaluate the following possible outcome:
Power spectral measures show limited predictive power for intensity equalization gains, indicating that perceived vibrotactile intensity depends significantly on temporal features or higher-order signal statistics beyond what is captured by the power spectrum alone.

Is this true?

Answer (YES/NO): NO